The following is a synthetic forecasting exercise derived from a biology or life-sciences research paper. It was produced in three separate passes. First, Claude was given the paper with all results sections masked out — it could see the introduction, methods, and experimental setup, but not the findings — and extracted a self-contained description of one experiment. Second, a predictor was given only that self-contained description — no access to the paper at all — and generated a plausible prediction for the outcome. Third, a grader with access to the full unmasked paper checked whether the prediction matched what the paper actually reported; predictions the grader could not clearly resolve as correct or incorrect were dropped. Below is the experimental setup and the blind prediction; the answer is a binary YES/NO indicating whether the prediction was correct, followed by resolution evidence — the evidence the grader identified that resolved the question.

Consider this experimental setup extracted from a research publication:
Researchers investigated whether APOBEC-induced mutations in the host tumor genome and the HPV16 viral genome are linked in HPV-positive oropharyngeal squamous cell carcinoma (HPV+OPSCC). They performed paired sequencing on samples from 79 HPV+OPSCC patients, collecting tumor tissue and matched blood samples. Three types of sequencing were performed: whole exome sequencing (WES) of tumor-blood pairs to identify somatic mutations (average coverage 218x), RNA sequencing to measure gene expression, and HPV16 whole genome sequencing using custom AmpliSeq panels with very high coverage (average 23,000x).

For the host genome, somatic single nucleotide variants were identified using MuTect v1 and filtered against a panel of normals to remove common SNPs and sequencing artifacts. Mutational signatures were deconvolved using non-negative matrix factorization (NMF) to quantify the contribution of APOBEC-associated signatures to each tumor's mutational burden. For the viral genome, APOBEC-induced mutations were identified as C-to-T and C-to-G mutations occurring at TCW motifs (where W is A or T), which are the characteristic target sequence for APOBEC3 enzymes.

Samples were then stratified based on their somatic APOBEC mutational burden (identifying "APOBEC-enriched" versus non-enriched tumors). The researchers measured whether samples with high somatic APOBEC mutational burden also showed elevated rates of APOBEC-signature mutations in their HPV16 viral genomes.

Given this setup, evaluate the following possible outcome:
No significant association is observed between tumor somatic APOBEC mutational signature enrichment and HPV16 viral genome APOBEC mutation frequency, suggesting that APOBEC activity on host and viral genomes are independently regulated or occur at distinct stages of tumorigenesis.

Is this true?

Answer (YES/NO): NO